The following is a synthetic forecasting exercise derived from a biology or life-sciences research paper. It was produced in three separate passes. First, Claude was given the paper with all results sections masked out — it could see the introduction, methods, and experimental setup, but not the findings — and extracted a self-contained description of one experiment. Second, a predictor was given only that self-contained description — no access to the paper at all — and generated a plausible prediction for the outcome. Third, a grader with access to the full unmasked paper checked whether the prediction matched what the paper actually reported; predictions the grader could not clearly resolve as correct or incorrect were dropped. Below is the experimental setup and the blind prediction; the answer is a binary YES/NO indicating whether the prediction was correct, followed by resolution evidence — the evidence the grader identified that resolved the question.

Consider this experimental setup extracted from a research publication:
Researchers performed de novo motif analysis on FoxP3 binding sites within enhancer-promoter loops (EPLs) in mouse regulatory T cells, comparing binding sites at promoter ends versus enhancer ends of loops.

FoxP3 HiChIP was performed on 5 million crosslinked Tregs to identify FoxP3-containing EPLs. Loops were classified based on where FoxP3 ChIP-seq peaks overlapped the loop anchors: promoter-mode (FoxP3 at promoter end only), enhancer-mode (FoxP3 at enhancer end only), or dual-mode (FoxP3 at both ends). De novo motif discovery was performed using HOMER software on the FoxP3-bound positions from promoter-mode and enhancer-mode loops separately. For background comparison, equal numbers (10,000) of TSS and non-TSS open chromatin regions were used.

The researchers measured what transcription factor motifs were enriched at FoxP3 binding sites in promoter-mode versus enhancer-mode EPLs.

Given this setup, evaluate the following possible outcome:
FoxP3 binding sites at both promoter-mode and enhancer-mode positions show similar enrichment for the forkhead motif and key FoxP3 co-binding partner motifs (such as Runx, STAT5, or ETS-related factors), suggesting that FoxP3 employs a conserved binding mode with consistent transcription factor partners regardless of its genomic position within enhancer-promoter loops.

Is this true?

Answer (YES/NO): NO